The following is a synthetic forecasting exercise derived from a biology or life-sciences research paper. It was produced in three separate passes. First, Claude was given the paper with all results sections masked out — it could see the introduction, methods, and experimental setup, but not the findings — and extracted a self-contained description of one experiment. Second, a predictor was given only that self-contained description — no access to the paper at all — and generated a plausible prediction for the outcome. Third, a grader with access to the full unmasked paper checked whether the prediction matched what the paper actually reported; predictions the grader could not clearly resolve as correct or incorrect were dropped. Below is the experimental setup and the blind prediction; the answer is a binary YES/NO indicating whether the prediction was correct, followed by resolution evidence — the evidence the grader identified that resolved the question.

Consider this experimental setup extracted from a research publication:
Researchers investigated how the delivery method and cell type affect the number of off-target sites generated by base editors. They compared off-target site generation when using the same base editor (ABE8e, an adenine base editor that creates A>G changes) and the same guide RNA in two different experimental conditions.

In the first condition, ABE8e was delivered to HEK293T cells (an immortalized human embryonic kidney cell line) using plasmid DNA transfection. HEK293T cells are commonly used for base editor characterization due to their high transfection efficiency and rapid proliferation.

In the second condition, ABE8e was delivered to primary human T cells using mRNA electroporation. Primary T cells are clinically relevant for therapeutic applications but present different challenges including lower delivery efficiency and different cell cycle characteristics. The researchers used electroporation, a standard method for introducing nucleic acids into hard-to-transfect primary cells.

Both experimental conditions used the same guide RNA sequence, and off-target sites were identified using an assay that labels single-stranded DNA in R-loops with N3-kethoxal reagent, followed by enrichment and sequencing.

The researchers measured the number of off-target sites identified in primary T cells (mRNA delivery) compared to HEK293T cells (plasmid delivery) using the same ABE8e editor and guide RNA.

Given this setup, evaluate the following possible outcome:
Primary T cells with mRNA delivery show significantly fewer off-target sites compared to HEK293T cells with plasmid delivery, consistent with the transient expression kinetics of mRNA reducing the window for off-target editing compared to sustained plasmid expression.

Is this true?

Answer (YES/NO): YES